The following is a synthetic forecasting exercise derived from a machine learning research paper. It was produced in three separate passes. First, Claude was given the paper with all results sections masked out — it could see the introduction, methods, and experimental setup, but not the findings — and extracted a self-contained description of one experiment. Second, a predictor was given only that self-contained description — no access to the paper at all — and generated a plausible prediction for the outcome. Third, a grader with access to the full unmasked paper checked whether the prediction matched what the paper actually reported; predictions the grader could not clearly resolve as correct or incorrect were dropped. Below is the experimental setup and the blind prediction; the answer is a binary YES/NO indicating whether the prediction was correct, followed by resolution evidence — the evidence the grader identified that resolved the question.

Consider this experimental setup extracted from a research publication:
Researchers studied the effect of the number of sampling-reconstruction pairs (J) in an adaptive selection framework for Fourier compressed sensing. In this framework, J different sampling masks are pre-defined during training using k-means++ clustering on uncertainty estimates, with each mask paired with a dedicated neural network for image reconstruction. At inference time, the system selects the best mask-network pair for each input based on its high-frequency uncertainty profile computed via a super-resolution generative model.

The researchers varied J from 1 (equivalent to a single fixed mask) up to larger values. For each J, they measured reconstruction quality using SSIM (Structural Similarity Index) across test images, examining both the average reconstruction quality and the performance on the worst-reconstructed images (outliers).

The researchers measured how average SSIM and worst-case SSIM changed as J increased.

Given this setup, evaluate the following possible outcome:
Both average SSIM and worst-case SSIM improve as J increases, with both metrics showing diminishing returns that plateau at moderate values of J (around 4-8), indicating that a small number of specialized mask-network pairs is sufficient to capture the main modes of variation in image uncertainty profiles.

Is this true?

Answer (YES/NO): NO